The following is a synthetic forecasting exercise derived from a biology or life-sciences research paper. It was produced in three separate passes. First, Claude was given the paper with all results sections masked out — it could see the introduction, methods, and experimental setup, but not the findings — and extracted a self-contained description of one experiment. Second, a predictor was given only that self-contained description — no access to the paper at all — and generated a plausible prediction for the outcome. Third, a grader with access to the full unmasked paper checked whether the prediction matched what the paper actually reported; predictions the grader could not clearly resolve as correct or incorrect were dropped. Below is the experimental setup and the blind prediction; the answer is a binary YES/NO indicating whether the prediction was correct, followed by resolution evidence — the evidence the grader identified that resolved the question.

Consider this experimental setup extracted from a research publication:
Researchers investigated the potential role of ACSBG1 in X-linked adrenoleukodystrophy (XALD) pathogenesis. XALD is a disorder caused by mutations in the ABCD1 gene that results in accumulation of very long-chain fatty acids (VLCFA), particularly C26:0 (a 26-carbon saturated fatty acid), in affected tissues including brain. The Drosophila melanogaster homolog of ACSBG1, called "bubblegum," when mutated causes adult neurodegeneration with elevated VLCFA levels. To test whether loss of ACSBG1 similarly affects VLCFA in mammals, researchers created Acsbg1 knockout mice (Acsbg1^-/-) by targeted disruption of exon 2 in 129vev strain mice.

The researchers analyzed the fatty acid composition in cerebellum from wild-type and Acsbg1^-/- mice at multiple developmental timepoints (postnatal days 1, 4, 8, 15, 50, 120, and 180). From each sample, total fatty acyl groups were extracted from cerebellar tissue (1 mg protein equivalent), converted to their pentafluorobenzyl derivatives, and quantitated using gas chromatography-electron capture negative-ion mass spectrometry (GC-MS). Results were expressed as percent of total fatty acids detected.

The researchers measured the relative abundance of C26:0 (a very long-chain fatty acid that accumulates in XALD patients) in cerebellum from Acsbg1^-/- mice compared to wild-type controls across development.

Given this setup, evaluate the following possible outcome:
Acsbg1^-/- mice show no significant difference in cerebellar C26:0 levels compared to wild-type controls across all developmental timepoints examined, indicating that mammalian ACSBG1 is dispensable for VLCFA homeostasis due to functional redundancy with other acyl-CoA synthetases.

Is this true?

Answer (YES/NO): NO